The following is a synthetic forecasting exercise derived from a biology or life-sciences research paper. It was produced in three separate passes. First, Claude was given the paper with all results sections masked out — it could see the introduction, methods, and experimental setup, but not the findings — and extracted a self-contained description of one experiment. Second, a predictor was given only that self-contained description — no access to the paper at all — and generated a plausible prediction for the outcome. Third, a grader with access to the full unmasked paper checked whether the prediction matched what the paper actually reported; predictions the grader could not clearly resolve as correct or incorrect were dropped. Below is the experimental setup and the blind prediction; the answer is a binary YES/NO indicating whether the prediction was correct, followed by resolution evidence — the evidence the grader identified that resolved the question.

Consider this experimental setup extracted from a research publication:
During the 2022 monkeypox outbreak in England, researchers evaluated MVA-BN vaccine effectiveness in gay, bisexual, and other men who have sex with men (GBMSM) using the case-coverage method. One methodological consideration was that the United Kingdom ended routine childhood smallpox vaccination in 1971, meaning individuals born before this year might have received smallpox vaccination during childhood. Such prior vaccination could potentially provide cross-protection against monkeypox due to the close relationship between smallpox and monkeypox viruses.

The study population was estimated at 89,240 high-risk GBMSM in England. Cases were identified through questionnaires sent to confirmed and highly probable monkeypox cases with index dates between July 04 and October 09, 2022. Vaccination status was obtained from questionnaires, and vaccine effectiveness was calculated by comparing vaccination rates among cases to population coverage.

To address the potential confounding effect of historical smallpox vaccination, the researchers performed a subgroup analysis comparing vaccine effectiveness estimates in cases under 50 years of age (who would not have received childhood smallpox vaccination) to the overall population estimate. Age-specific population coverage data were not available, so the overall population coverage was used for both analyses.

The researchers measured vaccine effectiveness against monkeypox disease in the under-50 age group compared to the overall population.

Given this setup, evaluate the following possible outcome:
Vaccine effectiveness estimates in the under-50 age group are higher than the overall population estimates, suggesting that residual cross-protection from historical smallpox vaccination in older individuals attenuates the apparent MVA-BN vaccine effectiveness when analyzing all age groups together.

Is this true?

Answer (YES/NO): NO